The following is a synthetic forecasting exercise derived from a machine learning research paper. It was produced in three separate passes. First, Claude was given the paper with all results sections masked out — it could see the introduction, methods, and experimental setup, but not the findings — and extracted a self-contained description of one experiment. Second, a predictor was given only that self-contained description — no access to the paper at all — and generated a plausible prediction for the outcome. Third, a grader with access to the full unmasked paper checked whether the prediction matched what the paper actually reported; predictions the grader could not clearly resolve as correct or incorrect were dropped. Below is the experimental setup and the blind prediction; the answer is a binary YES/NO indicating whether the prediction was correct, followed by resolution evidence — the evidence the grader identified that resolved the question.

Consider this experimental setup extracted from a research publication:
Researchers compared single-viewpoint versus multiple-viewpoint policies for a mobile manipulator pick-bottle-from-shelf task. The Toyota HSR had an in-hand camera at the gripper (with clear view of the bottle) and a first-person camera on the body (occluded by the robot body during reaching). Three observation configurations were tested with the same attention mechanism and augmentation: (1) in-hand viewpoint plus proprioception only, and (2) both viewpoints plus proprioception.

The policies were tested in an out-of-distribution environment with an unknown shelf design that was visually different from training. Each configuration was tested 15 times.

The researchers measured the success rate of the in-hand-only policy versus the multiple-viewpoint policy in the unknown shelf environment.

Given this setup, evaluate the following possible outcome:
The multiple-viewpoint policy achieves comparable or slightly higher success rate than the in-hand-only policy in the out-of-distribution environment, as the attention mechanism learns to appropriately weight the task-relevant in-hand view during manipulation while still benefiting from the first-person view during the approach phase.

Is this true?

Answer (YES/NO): NO